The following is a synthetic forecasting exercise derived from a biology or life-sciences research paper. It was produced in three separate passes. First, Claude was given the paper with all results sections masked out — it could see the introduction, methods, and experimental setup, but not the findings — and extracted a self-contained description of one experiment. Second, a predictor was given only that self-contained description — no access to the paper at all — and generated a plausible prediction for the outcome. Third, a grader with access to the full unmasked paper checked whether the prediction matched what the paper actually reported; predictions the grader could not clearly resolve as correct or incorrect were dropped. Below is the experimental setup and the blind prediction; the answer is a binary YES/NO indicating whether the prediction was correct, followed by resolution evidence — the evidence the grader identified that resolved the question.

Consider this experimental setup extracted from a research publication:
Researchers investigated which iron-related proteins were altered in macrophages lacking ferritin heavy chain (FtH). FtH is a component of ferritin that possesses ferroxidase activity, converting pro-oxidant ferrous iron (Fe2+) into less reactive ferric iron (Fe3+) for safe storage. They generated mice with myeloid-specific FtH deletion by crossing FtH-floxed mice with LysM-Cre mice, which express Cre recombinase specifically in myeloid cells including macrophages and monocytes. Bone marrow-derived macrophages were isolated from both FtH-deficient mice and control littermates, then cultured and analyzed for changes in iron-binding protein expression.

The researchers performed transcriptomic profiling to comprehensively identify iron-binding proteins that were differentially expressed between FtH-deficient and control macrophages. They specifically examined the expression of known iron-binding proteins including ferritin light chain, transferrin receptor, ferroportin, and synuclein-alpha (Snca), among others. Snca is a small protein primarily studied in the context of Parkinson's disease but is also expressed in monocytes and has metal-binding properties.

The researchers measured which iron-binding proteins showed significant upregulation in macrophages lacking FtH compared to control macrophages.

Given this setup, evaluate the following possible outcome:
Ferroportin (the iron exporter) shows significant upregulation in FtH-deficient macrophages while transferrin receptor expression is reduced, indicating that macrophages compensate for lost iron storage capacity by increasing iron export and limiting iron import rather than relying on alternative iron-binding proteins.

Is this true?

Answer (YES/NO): NO